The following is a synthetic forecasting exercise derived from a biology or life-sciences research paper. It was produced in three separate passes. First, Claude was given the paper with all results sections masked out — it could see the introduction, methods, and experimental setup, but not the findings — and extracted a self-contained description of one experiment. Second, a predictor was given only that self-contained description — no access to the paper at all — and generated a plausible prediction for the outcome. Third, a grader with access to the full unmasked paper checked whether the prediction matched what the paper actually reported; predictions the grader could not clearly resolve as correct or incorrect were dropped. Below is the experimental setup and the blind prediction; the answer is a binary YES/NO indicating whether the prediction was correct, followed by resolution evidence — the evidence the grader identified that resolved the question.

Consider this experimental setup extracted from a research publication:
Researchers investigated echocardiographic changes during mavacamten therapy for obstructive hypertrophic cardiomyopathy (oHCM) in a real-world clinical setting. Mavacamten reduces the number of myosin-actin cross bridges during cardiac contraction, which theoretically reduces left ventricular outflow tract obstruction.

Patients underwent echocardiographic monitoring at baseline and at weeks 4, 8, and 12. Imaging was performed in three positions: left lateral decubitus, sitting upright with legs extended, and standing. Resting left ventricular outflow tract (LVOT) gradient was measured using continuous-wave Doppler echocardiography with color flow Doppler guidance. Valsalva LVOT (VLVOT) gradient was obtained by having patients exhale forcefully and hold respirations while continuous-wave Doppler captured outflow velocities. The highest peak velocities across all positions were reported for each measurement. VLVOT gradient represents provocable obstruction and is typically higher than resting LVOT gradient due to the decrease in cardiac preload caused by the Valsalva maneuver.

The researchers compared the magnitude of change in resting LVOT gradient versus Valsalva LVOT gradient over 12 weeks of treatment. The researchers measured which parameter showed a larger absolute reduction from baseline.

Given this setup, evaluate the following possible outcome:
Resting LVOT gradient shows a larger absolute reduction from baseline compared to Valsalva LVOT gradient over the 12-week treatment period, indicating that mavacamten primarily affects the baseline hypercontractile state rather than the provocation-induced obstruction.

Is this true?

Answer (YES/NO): NO